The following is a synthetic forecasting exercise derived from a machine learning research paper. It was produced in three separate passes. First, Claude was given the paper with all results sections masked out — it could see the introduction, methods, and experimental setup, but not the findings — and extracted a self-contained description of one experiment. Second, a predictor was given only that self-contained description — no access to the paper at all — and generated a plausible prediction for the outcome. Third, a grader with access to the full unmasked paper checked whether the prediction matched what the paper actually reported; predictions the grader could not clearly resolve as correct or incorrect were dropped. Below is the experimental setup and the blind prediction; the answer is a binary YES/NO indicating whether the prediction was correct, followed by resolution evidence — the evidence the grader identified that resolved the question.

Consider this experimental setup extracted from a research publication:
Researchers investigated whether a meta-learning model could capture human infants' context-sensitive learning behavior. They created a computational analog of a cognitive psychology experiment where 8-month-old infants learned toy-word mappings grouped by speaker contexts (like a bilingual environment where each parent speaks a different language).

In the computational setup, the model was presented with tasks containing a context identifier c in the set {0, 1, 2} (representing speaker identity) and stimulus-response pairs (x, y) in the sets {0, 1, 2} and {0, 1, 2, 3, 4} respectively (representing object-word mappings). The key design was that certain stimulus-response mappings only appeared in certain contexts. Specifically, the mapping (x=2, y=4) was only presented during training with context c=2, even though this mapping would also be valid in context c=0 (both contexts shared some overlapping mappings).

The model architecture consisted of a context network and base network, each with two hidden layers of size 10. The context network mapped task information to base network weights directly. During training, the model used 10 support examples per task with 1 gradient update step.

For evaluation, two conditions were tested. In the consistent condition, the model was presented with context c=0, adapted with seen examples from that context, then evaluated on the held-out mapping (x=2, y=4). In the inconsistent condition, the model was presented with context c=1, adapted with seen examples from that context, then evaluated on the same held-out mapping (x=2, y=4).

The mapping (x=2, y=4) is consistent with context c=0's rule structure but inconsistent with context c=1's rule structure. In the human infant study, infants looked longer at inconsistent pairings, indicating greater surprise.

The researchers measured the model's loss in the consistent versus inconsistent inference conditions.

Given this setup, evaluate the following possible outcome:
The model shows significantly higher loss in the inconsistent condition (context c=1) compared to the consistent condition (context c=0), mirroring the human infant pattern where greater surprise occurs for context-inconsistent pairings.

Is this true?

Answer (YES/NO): YES